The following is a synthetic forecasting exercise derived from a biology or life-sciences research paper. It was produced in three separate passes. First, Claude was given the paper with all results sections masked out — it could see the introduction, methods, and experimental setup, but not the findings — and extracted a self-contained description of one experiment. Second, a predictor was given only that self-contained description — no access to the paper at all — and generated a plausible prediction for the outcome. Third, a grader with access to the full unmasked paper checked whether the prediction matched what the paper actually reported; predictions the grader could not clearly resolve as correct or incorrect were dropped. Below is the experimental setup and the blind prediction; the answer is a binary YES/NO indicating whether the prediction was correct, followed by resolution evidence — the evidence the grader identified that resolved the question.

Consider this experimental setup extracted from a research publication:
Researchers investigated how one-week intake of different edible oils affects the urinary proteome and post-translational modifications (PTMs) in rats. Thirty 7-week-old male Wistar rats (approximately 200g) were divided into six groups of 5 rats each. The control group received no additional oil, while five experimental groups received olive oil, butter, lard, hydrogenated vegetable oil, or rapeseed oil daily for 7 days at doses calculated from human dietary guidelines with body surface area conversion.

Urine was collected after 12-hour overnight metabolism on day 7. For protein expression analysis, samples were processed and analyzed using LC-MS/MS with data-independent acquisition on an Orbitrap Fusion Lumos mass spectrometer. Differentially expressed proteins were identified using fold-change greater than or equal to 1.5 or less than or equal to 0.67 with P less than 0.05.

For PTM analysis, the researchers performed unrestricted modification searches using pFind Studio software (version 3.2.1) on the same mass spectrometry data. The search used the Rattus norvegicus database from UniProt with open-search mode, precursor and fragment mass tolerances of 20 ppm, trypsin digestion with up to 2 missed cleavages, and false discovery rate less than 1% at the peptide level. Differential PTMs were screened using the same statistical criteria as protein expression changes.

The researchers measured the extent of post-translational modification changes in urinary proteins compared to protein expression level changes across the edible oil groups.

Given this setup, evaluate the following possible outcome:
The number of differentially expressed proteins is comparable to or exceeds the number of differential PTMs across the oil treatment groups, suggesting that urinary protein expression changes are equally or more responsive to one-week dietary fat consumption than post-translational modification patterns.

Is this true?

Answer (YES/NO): YES